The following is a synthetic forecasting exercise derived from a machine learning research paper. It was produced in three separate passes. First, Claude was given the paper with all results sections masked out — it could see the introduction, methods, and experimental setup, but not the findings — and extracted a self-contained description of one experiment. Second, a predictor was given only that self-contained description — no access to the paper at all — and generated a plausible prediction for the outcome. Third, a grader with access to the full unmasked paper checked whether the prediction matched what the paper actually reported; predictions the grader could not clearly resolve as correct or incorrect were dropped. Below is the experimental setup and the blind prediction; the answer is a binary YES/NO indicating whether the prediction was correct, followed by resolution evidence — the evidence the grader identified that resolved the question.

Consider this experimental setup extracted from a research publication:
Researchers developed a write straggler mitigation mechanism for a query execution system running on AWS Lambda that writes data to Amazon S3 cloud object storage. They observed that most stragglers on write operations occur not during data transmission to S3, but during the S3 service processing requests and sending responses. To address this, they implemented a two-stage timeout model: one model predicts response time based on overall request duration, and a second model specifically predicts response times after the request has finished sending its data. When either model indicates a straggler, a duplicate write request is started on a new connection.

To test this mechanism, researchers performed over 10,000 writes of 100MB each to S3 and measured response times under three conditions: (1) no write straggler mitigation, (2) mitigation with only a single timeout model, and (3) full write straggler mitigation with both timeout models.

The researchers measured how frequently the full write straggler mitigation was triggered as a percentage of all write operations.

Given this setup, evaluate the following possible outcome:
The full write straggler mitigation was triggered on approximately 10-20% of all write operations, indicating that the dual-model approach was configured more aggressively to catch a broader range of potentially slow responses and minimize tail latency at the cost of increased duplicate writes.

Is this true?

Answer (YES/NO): NO